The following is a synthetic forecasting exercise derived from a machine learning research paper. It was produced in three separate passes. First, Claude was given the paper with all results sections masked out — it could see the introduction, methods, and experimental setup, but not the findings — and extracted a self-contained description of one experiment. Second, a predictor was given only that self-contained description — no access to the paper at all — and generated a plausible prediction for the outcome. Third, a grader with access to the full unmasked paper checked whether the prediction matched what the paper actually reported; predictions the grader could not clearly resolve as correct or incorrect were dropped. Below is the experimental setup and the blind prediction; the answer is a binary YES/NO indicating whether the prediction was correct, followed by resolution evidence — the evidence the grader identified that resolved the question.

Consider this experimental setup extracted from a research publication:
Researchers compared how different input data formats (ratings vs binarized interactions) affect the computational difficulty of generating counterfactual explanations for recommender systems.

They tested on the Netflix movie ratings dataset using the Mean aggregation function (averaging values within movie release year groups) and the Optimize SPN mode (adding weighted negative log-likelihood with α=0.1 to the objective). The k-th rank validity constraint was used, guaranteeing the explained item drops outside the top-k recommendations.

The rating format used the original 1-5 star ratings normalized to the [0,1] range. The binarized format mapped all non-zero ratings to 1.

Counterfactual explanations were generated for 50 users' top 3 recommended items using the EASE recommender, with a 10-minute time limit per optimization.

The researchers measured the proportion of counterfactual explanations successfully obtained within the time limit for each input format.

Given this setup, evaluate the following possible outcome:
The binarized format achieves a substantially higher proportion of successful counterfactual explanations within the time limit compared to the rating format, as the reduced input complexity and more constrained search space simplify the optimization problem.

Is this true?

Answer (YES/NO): YES